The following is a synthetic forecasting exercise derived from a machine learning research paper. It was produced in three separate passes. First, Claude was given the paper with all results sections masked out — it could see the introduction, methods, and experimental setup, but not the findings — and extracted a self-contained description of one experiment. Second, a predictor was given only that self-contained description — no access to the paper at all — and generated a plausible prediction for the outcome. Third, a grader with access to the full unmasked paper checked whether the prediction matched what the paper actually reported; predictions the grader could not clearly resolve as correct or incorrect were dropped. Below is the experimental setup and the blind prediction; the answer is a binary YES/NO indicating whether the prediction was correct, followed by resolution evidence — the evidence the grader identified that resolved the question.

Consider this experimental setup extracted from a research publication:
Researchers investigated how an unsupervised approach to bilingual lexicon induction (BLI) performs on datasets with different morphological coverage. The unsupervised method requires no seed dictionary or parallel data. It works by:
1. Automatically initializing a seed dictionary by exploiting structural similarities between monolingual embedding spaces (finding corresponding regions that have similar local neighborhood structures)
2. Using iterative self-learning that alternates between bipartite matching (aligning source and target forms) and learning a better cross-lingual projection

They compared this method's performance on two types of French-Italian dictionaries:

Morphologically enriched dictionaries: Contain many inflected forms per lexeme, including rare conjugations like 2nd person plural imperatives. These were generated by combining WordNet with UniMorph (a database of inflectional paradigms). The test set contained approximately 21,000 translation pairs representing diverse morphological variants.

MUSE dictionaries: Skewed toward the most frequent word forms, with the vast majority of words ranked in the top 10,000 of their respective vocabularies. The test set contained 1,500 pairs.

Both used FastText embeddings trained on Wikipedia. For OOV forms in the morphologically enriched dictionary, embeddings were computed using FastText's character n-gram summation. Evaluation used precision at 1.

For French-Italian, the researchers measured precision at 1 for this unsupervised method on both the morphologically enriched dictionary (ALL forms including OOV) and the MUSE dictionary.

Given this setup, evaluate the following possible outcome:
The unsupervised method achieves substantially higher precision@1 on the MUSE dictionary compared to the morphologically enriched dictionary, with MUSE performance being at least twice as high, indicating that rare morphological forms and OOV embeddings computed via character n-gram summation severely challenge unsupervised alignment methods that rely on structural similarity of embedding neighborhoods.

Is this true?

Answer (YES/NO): YES